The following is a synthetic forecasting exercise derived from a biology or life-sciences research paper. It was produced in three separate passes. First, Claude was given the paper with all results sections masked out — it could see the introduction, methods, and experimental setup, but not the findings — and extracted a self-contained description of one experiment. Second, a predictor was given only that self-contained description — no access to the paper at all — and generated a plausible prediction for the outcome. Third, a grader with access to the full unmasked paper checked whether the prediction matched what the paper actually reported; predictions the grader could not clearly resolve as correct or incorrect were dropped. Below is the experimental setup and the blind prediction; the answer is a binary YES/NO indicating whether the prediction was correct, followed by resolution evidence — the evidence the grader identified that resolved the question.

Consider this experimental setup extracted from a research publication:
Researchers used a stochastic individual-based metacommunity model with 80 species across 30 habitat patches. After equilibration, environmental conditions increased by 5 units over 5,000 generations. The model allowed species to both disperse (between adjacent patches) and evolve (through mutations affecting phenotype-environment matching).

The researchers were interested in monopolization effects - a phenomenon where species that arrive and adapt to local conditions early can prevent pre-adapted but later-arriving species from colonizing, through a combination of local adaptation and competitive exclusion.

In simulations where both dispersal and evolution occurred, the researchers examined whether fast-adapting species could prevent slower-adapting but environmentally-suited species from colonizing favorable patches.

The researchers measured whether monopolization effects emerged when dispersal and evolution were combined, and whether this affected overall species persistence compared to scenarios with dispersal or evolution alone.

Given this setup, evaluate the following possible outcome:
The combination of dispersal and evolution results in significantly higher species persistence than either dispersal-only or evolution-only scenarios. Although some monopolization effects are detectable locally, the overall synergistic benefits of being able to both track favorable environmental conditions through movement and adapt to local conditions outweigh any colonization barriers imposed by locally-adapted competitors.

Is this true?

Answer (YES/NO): NO